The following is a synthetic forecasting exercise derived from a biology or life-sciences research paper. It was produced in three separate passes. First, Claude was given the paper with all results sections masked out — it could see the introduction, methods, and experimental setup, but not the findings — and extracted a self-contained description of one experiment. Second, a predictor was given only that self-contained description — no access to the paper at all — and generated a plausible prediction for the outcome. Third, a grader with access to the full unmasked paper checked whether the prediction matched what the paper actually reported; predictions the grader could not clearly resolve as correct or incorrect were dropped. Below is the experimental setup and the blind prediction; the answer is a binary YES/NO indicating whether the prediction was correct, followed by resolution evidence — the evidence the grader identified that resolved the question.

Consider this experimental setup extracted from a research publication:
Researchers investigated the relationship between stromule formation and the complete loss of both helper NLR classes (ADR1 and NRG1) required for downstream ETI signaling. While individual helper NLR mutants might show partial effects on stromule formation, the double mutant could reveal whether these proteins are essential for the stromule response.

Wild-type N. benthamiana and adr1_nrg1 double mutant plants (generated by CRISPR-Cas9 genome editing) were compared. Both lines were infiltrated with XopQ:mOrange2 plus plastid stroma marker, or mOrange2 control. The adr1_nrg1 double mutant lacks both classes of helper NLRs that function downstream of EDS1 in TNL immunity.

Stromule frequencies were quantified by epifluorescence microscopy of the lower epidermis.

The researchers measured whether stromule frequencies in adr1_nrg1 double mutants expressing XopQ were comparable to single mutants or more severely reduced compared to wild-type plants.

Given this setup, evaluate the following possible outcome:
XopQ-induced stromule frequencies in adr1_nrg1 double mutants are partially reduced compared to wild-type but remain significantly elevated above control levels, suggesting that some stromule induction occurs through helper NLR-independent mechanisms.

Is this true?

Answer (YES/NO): NO